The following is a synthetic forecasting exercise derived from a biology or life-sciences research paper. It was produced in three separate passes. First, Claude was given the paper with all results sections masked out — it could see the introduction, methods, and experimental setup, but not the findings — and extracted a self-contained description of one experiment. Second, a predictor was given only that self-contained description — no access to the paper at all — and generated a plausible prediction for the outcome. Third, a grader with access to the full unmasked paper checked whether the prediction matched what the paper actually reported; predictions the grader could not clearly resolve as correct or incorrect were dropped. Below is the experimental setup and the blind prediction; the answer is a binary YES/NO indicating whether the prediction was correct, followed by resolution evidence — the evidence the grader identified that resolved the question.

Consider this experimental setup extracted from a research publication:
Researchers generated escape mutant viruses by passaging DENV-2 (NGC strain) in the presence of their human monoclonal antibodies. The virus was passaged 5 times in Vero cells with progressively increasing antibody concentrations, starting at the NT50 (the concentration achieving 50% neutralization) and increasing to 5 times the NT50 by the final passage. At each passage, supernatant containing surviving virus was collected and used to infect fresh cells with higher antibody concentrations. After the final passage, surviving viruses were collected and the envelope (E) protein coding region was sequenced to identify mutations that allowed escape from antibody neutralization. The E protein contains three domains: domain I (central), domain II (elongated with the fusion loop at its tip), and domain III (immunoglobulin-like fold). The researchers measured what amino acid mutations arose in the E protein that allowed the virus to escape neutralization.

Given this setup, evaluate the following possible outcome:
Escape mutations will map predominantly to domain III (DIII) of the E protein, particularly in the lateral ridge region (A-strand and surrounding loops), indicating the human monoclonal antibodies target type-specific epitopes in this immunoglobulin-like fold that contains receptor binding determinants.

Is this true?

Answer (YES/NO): NO